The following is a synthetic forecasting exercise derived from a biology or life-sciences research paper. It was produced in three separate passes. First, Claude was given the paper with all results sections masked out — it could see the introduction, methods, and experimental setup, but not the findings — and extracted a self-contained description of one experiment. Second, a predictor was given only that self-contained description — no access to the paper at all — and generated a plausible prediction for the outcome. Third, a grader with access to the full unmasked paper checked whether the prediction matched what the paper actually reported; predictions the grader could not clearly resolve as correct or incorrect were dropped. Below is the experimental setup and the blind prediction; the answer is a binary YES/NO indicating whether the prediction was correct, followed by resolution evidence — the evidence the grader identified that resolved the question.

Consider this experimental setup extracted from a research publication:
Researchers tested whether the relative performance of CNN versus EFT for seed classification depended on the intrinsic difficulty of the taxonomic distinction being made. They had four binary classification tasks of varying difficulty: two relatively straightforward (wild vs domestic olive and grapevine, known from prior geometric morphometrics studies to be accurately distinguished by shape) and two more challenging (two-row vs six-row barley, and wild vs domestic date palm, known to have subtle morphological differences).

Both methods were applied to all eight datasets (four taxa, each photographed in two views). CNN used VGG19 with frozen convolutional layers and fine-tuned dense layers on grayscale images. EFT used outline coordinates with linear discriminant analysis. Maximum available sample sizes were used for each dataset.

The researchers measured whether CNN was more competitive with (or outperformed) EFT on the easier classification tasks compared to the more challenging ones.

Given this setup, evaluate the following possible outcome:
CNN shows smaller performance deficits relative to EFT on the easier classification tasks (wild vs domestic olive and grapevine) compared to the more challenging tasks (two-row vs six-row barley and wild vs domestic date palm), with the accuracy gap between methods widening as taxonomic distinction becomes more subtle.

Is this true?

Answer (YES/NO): NO